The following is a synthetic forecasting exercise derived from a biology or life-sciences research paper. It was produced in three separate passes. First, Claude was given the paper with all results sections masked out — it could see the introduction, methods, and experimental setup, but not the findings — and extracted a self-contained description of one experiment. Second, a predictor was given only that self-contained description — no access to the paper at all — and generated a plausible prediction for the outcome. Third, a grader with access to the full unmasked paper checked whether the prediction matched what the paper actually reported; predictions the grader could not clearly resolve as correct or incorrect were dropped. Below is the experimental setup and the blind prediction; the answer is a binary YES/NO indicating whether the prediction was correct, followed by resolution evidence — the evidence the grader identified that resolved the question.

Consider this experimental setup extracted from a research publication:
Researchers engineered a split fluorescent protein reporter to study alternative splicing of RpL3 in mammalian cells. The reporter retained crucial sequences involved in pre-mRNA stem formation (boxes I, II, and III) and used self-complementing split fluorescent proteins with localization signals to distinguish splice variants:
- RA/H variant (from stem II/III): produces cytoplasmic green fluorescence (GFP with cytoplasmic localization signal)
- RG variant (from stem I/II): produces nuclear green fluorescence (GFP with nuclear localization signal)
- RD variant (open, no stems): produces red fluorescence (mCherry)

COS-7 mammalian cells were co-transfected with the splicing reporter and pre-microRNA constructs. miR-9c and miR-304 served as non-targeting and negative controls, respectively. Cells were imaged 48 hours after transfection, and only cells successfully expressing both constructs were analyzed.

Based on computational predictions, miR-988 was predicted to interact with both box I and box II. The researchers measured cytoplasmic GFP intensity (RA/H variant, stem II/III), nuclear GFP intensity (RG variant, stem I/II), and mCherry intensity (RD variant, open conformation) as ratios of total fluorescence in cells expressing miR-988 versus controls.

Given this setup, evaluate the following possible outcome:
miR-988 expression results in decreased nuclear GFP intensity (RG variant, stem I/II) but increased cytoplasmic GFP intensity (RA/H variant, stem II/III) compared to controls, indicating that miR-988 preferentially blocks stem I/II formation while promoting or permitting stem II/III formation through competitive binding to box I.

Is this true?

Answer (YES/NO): NO